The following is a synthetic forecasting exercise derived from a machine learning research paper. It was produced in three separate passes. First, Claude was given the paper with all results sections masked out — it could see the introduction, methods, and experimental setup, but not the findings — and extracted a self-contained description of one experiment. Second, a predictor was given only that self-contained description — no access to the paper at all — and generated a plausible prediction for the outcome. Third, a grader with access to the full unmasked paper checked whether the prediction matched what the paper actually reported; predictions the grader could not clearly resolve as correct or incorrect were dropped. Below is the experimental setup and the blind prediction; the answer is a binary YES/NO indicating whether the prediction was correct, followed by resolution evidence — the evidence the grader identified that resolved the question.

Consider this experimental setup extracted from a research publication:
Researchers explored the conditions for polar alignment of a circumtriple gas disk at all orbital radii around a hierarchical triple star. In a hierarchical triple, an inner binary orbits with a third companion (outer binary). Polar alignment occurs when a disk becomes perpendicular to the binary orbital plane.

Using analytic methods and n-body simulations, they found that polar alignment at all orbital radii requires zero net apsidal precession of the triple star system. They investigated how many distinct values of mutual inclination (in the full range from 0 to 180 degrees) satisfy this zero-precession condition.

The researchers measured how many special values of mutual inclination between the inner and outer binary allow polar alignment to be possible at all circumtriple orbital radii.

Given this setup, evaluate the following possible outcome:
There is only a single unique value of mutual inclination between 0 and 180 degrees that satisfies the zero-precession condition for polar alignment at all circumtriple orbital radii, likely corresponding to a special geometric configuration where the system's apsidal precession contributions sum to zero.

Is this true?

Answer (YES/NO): NO